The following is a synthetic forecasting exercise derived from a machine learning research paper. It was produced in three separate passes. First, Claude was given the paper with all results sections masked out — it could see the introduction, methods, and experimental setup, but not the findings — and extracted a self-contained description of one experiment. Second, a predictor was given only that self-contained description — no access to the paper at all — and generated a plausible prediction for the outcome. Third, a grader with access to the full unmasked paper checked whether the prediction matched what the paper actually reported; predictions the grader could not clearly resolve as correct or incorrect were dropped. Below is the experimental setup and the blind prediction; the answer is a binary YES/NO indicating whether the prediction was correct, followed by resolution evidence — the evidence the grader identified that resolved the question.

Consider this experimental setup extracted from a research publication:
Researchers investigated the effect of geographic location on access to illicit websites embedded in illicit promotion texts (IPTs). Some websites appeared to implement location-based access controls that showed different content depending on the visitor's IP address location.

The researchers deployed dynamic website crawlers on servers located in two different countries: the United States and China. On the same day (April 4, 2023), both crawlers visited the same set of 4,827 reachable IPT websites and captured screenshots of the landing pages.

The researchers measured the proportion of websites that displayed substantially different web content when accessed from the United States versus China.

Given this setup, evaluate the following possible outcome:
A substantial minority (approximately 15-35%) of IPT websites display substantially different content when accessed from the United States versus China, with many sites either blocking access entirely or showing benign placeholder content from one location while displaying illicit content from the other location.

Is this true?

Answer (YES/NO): NO